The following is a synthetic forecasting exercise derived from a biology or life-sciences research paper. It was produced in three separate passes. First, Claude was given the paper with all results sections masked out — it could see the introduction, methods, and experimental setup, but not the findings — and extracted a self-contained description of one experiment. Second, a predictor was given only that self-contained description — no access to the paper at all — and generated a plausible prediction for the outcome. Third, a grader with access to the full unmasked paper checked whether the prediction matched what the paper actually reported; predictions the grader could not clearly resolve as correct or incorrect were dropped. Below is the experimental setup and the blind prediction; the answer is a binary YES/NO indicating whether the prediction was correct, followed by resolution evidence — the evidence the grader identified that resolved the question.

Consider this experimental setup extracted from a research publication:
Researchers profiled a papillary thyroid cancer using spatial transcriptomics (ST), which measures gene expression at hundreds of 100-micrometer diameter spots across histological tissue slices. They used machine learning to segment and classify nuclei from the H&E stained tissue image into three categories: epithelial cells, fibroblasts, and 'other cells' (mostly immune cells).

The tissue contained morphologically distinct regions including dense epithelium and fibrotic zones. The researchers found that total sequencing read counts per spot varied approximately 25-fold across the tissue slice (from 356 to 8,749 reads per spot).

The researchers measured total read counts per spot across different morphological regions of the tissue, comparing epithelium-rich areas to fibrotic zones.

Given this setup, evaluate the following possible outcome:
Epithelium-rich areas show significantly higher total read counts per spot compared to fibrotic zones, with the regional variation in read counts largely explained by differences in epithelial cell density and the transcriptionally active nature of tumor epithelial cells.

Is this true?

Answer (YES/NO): YES